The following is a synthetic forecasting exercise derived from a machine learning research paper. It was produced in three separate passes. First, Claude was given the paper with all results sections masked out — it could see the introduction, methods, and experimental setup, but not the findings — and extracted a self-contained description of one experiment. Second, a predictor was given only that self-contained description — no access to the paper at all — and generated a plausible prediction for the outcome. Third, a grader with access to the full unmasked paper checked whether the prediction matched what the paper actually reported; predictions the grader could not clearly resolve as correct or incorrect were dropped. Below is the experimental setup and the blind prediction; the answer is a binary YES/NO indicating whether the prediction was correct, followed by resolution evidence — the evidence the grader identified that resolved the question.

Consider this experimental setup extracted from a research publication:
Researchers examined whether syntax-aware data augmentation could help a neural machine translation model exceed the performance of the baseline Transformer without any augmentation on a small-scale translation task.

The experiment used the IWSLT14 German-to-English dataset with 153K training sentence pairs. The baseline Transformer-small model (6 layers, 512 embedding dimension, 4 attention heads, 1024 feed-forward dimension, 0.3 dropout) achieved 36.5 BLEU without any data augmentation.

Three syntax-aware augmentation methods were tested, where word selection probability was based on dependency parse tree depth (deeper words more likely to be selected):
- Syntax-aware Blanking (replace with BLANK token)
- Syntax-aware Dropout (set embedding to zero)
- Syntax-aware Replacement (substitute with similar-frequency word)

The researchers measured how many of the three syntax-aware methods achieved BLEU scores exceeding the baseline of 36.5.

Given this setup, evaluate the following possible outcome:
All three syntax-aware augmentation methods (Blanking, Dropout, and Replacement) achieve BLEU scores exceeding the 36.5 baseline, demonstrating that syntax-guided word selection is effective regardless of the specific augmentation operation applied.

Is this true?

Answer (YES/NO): NO